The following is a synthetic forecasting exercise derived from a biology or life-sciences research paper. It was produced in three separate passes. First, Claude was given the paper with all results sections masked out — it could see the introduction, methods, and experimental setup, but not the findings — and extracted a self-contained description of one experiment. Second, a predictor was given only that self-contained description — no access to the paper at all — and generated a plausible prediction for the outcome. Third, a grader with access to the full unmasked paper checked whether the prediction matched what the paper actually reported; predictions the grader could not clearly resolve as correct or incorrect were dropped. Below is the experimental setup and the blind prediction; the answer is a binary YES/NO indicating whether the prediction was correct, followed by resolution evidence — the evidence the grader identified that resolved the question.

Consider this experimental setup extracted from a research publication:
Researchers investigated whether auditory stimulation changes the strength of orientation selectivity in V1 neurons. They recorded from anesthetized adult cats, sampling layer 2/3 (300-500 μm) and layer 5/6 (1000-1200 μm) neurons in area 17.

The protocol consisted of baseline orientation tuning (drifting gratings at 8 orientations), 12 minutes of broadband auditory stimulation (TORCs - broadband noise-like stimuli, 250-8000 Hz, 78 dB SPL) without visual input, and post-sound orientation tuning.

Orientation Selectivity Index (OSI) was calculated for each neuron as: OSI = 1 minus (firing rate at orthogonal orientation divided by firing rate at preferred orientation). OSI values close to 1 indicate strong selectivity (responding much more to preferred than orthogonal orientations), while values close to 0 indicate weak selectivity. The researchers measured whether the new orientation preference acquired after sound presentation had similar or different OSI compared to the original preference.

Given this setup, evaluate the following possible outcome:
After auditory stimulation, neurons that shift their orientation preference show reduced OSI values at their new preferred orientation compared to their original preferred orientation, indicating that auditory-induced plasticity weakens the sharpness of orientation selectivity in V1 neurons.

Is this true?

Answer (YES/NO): YES